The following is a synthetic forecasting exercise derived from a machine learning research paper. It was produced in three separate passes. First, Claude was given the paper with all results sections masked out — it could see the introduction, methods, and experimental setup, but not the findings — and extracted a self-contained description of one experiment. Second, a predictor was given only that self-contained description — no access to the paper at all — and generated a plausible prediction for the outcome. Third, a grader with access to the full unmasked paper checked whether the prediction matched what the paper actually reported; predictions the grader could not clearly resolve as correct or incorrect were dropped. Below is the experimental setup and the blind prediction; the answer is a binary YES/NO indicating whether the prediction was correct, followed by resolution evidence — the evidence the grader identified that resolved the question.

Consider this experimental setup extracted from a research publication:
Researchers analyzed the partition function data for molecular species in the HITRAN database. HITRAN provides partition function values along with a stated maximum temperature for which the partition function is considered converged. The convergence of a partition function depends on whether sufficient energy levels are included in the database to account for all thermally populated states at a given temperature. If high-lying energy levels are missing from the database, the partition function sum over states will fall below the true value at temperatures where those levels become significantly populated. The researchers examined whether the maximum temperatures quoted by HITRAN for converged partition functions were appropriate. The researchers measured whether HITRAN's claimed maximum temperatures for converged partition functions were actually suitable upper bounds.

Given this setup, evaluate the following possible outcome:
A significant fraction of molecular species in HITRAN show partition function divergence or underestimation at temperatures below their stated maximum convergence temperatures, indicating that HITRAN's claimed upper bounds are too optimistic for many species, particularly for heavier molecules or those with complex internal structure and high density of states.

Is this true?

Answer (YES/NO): YES